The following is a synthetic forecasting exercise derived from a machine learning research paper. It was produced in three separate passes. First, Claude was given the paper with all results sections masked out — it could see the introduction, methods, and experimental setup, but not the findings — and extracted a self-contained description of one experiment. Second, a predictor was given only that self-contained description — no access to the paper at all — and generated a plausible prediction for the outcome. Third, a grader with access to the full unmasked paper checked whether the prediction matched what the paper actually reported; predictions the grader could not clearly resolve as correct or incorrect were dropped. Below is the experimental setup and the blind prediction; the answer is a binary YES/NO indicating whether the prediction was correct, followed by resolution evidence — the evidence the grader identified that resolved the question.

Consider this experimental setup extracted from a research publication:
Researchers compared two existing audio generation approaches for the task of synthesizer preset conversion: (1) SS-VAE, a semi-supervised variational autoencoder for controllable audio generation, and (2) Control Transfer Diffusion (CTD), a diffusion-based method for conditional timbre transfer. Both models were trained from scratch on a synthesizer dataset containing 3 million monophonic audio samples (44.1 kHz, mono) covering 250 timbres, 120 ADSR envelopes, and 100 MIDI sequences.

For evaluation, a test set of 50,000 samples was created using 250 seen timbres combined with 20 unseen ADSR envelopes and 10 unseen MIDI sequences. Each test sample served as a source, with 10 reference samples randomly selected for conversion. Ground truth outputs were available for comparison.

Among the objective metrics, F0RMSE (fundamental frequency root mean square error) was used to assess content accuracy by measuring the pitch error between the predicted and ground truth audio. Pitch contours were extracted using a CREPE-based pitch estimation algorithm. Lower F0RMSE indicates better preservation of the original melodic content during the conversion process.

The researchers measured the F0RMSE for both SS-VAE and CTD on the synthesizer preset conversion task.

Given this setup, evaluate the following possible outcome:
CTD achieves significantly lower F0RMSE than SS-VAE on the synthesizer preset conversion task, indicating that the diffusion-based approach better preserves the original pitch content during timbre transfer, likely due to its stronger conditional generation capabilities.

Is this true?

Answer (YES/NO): NO